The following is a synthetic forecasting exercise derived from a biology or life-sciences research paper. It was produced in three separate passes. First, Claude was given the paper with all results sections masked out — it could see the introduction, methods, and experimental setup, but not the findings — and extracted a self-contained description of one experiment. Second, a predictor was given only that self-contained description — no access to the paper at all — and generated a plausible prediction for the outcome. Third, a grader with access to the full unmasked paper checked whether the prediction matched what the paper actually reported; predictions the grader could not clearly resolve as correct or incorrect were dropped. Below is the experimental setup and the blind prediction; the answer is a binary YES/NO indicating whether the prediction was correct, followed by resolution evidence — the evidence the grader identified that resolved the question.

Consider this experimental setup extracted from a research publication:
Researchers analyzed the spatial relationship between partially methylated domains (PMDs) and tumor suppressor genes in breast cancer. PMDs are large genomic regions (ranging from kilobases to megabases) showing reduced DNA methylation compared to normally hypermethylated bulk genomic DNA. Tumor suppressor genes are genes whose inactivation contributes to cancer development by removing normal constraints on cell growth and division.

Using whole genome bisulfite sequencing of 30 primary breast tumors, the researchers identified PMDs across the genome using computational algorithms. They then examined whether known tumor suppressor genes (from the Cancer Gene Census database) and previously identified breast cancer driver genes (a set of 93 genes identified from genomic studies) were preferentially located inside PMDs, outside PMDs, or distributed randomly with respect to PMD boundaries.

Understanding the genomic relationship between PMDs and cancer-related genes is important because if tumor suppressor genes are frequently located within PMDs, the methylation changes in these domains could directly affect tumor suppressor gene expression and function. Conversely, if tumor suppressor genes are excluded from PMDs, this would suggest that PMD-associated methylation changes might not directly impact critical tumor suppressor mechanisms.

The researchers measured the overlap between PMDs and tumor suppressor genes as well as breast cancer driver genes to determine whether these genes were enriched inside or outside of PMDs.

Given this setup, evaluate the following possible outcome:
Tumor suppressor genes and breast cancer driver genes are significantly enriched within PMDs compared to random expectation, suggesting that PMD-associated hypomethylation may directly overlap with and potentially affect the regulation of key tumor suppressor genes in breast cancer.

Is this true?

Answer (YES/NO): NO